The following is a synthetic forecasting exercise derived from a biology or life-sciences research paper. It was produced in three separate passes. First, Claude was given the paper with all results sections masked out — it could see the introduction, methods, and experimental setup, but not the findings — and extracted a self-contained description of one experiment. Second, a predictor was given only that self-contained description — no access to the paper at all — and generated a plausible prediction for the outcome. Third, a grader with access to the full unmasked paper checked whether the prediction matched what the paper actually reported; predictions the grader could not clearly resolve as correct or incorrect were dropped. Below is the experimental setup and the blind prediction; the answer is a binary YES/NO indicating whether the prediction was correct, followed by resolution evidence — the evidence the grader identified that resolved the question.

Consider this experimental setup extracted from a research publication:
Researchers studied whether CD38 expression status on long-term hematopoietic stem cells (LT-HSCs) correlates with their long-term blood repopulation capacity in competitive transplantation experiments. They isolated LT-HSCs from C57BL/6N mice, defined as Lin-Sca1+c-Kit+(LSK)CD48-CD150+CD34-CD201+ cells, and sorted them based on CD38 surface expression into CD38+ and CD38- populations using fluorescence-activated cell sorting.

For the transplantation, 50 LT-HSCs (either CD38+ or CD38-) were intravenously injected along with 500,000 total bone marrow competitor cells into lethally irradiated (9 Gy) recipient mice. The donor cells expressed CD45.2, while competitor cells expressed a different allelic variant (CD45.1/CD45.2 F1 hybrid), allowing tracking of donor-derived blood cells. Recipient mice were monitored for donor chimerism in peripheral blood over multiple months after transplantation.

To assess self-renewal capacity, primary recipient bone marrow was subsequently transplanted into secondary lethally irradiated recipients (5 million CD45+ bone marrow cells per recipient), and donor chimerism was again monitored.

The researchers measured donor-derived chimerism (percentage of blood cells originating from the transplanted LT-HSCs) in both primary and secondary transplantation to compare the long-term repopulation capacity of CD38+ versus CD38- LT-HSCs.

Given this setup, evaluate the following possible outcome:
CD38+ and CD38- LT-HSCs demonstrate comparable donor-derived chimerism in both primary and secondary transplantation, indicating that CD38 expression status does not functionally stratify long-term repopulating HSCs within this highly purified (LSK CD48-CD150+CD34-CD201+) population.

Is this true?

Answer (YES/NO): NO